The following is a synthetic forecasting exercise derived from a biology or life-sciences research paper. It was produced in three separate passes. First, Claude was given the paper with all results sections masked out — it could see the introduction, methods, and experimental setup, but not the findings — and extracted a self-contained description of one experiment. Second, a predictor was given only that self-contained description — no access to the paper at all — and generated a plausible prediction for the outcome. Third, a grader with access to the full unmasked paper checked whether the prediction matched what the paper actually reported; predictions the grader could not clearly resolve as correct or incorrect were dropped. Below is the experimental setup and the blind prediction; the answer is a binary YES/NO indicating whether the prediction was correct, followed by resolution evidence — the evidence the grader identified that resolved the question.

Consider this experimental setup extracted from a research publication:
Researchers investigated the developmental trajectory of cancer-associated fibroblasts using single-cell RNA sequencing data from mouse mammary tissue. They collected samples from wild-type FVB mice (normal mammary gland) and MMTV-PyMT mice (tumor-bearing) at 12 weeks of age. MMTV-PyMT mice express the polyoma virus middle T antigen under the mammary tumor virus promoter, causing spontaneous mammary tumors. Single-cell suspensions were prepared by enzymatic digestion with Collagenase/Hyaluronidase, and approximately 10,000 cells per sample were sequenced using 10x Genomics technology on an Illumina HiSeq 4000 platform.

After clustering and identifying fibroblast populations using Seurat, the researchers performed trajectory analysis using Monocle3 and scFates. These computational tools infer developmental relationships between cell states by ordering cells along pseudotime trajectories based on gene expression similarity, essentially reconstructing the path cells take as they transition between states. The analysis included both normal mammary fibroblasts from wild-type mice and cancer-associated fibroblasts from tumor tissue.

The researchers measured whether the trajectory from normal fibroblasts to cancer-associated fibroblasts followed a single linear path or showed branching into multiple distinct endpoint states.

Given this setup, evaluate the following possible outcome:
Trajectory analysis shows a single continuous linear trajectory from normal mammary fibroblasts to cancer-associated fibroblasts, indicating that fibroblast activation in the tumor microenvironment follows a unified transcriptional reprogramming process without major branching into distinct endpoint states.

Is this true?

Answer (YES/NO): NO